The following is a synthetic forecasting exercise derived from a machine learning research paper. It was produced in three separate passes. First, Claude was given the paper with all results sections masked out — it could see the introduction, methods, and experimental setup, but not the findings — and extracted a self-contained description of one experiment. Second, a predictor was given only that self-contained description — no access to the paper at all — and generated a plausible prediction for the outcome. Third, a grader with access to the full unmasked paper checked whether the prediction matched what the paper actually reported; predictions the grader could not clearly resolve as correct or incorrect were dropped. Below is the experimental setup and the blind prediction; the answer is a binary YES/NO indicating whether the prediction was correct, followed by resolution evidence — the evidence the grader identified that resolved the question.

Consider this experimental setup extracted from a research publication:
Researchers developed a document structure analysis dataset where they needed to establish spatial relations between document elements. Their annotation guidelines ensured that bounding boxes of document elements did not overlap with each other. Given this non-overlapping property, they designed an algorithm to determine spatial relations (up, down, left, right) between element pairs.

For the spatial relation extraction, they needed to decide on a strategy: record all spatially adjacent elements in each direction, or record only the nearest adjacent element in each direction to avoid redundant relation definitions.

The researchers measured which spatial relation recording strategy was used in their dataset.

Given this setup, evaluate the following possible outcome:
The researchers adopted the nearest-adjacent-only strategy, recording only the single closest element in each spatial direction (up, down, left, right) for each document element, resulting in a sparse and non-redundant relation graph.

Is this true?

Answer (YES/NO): YES